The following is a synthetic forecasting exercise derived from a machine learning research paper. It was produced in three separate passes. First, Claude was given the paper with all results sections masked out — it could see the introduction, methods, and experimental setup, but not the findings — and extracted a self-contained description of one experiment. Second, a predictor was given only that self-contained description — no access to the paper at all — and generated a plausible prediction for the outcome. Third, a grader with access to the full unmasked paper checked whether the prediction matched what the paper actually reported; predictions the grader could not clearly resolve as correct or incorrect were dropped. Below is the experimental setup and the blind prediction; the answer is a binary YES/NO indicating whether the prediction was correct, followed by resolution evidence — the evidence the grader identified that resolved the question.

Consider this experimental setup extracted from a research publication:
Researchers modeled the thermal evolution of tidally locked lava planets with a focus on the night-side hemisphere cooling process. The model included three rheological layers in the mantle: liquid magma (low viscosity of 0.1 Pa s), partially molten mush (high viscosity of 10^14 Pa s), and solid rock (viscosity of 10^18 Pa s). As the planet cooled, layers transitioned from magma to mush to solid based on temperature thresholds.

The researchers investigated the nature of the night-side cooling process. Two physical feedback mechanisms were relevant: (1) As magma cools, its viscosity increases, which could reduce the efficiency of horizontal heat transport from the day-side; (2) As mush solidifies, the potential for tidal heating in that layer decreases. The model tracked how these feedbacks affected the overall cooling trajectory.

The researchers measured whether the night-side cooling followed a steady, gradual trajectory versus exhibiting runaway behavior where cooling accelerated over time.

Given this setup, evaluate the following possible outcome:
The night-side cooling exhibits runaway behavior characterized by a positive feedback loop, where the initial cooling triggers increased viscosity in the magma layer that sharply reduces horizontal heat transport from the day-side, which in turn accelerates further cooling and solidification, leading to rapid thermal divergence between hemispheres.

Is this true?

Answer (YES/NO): YES